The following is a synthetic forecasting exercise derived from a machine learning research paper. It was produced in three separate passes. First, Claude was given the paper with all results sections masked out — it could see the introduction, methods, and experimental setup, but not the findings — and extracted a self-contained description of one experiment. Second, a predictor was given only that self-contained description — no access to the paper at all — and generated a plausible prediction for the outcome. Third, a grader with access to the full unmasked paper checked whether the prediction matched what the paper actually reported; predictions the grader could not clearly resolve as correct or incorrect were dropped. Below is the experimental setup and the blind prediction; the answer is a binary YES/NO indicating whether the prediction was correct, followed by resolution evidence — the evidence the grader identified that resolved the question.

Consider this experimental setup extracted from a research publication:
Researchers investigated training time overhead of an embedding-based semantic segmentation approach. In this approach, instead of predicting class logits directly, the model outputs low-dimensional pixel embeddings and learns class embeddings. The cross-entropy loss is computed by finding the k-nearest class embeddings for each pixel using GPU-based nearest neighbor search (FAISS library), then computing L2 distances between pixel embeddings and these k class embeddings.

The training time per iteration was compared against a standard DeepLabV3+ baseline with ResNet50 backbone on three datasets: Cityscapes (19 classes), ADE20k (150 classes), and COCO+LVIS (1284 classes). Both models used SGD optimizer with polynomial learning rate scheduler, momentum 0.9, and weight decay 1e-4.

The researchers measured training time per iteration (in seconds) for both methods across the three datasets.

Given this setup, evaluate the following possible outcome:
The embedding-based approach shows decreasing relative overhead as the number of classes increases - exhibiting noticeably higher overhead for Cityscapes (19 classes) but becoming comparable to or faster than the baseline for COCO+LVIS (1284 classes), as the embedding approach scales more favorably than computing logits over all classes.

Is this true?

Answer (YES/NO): NO